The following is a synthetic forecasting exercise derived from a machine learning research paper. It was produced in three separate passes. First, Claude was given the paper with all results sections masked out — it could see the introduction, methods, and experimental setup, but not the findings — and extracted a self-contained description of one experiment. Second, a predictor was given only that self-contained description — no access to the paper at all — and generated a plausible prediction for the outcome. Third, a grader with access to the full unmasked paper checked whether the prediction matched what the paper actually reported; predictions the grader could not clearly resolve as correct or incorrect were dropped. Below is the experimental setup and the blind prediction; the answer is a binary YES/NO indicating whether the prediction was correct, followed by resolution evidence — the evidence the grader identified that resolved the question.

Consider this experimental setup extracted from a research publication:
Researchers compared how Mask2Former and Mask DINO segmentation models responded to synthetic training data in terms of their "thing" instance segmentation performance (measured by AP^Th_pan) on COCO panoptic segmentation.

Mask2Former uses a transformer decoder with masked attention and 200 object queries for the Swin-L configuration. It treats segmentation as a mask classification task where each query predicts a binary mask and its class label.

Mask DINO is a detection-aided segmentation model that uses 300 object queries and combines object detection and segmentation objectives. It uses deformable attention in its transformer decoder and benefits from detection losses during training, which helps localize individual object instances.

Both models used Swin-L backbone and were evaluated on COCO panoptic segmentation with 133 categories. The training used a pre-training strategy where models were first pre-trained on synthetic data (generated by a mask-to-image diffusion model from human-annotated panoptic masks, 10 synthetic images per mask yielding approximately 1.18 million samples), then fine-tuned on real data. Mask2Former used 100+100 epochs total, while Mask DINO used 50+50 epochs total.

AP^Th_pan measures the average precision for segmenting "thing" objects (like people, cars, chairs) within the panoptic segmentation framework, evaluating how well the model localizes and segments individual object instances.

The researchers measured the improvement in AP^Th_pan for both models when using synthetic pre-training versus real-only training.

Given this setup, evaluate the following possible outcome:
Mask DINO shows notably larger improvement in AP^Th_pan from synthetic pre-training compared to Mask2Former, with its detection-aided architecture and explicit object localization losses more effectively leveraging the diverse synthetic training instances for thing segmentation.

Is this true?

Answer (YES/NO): NO